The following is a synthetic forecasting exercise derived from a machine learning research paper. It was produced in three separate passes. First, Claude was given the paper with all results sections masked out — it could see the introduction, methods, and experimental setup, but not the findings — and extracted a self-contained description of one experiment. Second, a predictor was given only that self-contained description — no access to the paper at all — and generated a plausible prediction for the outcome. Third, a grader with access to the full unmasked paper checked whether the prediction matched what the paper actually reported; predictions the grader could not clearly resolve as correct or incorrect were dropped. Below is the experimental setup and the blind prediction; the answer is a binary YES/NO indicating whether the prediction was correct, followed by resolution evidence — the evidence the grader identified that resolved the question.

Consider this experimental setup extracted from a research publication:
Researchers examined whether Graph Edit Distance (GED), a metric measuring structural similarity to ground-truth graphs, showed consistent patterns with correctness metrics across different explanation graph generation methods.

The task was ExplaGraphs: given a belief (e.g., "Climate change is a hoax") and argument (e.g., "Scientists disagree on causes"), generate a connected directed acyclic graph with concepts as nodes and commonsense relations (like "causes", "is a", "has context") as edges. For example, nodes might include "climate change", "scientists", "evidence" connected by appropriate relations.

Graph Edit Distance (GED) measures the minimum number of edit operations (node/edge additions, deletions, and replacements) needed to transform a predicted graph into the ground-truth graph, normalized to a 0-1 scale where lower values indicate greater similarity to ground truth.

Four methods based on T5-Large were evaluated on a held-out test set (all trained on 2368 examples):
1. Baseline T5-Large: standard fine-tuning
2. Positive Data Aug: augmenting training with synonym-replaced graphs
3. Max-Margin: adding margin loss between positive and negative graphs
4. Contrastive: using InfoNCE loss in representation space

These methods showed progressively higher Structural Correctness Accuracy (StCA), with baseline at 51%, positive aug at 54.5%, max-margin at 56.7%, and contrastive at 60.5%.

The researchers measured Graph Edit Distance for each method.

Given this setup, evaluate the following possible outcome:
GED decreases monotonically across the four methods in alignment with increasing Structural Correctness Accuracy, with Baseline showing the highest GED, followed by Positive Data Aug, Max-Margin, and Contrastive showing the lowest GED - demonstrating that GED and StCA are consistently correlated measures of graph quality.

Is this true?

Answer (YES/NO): YES